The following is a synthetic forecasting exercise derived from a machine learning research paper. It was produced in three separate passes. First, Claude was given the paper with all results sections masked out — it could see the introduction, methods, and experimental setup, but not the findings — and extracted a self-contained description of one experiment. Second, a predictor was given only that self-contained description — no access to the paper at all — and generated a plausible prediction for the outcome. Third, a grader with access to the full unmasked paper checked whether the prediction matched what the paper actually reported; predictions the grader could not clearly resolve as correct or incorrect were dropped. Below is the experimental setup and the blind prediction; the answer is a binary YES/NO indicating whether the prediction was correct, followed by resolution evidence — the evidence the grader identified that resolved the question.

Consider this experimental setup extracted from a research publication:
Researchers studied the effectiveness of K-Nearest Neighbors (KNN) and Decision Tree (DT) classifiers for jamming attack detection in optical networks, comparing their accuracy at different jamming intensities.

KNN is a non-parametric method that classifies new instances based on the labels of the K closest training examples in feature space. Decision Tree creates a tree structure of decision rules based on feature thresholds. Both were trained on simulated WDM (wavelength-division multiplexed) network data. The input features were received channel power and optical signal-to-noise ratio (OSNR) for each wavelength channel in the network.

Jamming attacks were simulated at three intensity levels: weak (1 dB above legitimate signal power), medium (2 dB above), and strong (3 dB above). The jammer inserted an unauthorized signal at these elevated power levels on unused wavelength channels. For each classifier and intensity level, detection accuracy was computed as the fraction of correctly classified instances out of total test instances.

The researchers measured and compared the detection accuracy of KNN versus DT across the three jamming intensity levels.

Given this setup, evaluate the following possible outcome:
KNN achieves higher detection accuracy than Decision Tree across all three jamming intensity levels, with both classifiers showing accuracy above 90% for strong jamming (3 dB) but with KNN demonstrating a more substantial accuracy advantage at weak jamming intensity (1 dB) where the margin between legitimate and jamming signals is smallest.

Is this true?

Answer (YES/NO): NO